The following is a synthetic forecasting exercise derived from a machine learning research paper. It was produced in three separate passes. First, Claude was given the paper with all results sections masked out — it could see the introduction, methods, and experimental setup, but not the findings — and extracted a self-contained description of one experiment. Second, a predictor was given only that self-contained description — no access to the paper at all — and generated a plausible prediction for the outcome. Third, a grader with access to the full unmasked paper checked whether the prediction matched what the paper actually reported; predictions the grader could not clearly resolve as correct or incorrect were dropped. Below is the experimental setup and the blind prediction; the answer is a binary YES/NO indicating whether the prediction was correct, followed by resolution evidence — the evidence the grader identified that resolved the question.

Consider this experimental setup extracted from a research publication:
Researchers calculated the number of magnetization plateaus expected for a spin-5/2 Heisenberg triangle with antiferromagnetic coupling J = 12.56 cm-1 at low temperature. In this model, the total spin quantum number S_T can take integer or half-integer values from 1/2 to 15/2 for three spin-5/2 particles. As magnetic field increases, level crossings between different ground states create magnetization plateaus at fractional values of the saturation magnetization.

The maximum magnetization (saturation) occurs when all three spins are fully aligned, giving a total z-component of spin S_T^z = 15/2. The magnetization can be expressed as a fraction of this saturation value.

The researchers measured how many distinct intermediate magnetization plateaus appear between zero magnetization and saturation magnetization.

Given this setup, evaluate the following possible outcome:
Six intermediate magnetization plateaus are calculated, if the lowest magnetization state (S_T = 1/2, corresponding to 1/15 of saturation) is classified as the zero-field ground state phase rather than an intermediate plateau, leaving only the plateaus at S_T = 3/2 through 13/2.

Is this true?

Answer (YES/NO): NO